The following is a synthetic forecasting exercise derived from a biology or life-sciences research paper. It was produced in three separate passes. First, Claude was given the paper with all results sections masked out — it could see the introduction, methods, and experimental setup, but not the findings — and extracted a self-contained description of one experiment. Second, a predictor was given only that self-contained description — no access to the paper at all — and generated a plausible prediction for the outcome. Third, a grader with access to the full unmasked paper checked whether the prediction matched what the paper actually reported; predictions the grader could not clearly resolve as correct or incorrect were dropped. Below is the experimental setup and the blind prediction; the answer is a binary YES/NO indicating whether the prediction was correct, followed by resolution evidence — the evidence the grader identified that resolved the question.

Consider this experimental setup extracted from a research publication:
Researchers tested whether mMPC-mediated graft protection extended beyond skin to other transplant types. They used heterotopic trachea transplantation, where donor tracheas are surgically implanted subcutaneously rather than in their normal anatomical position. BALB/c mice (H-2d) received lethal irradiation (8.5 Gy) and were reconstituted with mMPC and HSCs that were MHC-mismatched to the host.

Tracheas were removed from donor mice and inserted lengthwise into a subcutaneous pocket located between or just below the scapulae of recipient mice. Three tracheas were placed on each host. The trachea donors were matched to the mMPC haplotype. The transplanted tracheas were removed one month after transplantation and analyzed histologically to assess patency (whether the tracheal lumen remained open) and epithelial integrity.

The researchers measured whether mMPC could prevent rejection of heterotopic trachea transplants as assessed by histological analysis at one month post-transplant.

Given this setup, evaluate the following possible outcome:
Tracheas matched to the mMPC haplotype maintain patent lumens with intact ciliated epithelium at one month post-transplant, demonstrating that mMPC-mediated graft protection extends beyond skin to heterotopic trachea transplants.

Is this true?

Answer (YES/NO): YES